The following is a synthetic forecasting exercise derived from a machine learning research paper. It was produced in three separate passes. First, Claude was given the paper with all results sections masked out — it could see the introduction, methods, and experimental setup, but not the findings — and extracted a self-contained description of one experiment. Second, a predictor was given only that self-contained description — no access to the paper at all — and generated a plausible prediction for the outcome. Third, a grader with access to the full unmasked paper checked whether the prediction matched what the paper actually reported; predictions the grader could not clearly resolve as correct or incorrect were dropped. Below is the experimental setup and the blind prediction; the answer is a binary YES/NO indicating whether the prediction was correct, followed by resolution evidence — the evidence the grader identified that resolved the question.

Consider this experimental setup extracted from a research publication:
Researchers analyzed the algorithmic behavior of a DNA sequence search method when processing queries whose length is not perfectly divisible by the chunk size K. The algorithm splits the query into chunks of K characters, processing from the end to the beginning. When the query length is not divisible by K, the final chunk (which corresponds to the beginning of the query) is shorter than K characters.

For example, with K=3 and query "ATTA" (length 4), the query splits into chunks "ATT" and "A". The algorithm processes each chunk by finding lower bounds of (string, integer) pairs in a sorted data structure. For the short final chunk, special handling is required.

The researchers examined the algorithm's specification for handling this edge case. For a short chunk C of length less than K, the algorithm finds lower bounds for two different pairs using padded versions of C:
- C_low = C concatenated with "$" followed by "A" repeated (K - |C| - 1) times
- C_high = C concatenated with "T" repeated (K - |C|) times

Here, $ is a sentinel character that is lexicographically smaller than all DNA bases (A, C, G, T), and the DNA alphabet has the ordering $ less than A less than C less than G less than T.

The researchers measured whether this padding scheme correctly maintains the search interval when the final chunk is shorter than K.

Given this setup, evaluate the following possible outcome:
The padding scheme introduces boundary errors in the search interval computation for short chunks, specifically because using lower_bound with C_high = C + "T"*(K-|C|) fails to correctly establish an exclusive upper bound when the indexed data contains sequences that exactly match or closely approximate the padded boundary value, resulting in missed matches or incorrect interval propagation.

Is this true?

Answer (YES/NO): NO